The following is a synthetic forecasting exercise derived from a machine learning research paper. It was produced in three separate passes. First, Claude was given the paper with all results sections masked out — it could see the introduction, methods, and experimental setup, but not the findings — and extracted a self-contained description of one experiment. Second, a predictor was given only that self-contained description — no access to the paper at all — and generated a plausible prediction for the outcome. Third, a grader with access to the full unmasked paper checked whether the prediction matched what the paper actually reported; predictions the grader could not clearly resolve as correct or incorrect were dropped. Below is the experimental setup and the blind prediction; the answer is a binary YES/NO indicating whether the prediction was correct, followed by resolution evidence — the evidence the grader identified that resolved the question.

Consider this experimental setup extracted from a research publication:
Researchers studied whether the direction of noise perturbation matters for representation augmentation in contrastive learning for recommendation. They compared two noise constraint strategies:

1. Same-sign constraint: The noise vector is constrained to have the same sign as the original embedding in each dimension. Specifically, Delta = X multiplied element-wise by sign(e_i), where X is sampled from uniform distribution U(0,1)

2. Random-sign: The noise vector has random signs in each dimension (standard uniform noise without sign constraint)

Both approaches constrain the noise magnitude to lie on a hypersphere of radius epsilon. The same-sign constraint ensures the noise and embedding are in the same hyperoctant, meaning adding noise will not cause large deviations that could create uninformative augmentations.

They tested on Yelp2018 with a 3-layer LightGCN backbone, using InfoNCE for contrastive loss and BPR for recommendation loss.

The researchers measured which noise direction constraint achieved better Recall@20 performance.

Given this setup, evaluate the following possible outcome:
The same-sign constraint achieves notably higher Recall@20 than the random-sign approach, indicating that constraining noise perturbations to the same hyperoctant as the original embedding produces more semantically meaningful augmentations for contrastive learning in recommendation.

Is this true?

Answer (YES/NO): NO